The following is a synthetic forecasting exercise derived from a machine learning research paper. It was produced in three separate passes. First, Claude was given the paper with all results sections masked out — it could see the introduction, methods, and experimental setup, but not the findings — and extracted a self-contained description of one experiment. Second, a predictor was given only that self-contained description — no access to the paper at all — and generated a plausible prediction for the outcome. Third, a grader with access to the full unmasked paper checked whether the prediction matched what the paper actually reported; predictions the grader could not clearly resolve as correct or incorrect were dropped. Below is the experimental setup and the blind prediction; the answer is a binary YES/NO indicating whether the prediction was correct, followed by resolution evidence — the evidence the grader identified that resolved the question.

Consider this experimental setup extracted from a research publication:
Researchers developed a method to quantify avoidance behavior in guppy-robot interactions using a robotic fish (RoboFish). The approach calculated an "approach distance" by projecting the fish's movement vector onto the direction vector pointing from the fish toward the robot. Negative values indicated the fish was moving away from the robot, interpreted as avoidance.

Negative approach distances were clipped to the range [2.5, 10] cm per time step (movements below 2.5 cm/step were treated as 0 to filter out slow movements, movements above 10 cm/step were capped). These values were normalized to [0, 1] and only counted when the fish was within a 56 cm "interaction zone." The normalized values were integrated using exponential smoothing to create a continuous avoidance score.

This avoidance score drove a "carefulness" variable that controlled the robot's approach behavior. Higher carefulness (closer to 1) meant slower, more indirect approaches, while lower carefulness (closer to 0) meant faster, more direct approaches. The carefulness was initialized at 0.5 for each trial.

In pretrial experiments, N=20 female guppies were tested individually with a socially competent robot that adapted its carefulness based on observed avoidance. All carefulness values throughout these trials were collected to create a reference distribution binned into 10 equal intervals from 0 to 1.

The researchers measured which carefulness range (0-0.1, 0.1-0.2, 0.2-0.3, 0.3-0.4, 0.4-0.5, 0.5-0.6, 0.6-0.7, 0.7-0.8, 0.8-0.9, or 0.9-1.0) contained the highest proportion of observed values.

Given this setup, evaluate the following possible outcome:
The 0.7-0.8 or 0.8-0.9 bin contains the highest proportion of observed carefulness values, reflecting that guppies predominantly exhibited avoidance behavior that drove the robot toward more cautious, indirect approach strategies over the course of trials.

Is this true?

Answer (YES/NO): NO